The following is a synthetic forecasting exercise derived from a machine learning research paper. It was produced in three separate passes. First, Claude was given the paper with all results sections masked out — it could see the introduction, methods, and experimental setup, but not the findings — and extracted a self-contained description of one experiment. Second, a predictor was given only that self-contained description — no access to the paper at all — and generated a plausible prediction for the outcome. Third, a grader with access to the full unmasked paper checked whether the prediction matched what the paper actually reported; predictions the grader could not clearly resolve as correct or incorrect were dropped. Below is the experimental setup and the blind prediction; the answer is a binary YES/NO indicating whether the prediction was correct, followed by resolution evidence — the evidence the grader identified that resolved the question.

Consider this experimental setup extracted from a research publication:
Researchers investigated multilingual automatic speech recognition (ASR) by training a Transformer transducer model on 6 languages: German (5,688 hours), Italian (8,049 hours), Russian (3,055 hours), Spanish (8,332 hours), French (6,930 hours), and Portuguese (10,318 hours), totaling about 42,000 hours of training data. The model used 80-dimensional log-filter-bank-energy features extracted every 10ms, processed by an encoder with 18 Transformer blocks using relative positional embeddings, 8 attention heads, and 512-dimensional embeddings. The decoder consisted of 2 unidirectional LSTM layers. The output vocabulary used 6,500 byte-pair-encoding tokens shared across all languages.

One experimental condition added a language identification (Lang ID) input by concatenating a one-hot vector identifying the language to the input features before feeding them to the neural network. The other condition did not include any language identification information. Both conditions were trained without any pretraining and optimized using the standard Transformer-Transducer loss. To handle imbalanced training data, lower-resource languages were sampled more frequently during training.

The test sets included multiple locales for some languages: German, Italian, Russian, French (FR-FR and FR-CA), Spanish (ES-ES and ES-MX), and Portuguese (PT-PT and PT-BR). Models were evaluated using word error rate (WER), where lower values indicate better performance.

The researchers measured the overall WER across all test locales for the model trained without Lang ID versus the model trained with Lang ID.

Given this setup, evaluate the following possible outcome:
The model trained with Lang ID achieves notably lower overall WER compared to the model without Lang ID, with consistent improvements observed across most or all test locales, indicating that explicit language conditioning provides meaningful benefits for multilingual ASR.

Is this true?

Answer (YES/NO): YES